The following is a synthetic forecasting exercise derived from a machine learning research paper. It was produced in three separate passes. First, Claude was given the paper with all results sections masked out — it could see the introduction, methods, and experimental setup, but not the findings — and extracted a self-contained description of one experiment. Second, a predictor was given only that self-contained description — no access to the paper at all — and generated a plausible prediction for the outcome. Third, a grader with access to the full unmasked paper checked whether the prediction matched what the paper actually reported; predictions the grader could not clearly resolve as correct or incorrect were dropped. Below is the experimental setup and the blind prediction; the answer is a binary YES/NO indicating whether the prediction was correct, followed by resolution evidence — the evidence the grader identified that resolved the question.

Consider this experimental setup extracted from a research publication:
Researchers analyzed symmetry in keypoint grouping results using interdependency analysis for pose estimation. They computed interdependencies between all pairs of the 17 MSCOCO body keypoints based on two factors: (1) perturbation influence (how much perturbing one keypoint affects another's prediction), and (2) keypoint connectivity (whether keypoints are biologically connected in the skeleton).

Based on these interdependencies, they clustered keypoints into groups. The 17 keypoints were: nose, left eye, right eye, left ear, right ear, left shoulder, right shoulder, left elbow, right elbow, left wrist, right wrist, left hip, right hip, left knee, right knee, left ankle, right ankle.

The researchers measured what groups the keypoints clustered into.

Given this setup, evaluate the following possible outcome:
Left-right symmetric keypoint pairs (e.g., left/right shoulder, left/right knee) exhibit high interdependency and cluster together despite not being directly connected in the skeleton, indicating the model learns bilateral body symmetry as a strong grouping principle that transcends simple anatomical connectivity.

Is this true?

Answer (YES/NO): NO